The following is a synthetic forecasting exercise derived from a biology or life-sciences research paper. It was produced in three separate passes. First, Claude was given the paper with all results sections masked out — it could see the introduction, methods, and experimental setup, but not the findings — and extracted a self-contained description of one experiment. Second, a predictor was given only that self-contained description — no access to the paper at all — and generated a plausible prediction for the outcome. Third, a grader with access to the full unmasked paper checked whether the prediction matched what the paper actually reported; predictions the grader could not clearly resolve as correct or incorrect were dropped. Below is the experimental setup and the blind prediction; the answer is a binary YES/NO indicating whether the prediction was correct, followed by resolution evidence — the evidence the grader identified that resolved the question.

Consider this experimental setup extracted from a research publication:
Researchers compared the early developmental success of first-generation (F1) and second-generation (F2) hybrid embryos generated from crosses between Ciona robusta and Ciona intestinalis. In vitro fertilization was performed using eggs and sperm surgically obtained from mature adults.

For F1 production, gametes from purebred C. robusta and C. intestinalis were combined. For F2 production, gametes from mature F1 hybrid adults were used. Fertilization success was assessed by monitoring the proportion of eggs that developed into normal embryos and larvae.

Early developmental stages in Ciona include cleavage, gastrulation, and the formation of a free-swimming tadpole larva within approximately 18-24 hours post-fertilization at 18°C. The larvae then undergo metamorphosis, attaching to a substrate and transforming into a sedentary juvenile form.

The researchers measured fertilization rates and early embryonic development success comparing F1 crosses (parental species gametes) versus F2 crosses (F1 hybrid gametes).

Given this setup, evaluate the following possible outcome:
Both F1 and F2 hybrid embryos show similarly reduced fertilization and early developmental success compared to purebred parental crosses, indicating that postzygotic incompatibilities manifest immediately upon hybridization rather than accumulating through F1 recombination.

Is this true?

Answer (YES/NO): NO